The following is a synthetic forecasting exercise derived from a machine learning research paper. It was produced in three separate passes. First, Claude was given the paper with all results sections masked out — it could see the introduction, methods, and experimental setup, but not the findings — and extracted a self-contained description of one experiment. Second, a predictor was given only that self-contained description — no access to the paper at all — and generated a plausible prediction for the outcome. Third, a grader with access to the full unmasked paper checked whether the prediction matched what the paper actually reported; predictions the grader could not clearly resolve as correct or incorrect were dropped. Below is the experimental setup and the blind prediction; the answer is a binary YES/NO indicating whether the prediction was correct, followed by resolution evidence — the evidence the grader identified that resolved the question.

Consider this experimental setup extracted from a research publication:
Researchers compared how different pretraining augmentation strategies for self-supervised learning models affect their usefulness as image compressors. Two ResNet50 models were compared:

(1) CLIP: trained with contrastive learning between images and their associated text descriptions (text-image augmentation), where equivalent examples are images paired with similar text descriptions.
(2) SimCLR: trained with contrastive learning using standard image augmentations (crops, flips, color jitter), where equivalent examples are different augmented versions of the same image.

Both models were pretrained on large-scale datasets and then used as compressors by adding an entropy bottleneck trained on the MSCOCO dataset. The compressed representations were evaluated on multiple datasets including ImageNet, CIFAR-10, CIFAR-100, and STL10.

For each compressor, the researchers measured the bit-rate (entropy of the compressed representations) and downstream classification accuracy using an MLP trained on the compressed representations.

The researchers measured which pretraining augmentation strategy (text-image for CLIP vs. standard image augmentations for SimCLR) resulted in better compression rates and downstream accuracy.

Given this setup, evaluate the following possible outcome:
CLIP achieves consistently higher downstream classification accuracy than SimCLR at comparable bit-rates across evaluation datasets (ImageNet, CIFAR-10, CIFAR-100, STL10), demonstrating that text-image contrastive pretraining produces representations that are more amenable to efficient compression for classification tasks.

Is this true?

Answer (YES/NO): NO